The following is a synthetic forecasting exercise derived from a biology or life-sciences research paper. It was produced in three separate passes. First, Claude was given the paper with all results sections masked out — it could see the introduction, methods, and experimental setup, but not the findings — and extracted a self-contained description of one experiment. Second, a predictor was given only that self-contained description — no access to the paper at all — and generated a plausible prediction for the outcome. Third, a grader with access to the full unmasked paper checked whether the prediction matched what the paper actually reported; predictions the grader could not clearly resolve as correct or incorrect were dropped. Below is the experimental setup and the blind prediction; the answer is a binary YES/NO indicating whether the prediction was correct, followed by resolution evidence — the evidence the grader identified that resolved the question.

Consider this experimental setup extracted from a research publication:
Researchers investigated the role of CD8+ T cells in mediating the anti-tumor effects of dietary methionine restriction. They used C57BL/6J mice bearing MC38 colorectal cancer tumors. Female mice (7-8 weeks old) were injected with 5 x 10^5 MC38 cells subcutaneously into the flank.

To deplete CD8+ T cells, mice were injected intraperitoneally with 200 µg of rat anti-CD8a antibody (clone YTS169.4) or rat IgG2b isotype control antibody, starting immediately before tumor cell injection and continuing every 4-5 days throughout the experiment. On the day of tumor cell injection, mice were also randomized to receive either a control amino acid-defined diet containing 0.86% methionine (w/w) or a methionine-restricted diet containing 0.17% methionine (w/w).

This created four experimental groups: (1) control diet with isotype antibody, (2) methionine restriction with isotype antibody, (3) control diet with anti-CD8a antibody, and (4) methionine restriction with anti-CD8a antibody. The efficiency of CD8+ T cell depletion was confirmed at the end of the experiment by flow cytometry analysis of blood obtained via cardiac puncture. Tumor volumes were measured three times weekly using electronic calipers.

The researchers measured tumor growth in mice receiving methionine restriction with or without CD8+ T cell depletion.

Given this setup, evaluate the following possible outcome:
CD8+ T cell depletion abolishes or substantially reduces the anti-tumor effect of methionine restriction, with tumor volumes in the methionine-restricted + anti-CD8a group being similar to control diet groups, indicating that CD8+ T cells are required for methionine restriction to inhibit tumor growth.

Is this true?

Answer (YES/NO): YES